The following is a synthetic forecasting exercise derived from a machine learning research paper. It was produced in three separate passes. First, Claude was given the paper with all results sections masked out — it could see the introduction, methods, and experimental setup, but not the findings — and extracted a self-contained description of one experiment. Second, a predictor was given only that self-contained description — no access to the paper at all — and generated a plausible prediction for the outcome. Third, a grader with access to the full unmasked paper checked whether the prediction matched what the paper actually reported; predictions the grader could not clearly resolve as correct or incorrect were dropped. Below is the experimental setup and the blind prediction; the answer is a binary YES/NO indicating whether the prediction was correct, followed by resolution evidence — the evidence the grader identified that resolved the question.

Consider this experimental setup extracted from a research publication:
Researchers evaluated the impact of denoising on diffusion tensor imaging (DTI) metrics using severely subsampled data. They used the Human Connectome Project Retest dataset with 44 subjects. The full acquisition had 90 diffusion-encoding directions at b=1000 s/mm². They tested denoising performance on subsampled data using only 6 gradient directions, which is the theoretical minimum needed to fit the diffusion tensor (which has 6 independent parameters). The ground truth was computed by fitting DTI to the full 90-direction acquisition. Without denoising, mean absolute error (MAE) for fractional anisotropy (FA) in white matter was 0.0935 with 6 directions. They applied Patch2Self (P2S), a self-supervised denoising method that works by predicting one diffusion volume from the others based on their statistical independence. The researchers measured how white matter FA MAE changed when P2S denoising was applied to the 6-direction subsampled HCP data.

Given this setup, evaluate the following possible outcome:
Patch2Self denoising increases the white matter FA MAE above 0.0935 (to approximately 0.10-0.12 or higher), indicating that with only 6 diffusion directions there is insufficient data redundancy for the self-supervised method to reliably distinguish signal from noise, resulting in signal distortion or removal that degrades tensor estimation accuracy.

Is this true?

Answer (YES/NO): YES